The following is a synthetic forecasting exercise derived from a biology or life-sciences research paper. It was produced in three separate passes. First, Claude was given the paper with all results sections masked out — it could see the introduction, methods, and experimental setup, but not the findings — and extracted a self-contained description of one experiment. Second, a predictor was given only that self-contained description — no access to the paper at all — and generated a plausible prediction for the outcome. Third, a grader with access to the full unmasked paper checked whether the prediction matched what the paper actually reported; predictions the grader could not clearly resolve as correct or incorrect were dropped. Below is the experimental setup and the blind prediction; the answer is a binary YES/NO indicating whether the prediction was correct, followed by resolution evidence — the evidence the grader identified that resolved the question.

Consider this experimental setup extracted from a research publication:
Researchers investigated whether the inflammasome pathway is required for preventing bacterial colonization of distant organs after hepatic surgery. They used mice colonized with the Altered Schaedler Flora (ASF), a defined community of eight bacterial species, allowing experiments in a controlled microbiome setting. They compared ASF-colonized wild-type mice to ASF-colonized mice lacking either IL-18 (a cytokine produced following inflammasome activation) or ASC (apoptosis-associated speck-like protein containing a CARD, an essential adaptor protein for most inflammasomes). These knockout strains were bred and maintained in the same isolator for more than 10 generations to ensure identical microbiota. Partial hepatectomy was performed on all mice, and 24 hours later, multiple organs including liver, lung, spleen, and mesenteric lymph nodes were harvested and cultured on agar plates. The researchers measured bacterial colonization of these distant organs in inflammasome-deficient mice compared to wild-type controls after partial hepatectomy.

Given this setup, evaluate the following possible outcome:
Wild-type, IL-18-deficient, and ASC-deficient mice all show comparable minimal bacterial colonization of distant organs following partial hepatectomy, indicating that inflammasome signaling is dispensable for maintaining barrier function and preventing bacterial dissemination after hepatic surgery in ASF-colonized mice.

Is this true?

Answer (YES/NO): NO